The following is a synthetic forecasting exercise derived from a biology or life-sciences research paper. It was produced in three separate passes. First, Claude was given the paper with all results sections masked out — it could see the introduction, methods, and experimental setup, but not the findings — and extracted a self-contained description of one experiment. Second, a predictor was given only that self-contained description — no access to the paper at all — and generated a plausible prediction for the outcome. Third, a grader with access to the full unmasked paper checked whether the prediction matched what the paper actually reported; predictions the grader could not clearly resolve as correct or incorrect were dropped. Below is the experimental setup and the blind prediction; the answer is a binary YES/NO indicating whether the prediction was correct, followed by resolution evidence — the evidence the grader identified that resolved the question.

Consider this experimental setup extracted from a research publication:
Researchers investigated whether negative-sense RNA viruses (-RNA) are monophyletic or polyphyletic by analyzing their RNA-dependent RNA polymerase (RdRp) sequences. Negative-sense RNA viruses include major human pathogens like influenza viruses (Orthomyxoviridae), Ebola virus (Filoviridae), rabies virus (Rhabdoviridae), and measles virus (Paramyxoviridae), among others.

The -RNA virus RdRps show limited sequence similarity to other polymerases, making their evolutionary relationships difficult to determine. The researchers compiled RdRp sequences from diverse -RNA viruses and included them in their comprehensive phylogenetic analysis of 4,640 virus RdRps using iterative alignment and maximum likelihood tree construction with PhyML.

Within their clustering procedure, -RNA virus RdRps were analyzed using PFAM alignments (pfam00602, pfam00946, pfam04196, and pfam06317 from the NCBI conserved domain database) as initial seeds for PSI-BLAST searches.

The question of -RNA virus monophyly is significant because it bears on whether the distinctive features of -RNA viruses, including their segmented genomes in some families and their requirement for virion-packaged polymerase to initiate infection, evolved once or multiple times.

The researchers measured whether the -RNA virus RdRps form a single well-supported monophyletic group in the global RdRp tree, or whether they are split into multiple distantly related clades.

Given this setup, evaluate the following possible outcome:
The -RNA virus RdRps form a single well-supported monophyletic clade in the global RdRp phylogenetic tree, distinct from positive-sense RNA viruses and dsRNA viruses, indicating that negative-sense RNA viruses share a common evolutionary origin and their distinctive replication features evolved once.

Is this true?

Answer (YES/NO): YES